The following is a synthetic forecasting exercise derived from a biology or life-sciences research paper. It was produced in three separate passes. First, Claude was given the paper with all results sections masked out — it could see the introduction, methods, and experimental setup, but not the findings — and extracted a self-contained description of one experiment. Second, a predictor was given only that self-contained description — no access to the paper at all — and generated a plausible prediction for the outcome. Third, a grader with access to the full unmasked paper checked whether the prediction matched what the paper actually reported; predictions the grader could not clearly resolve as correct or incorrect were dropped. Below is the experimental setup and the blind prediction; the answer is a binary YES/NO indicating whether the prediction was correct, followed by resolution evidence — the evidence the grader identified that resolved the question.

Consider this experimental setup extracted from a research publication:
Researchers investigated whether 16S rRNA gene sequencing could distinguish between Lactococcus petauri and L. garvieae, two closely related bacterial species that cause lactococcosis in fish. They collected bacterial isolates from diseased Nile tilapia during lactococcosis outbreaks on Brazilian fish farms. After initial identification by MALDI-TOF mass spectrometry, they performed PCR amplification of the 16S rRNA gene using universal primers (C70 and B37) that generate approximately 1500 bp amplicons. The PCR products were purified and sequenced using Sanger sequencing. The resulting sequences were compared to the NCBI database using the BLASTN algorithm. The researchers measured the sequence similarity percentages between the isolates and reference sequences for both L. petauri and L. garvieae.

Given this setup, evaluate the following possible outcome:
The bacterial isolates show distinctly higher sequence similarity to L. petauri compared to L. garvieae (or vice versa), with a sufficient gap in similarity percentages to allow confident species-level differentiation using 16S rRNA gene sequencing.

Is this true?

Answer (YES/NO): NO